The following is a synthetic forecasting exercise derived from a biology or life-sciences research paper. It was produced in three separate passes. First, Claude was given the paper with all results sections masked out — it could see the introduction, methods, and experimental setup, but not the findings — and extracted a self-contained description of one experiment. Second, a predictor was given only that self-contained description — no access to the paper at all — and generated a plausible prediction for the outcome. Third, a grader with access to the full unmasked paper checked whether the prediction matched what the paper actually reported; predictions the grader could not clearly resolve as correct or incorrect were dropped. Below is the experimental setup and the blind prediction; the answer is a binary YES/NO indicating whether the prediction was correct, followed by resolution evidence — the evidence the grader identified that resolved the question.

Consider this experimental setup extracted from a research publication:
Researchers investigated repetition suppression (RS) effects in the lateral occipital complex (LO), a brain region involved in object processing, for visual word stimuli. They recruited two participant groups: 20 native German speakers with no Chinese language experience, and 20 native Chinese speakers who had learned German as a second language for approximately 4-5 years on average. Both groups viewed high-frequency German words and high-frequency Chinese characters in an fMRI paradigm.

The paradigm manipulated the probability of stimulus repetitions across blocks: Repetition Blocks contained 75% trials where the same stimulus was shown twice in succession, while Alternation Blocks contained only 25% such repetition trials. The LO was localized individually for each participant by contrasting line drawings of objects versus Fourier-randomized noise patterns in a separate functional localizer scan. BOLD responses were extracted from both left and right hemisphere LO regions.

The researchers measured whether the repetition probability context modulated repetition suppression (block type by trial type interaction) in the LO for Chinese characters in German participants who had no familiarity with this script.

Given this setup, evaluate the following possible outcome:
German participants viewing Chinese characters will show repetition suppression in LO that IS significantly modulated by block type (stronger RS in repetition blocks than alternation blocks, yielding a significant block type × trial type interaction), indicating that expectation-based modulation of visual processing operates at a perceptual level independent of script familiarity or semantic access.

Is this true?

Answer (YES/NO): NO